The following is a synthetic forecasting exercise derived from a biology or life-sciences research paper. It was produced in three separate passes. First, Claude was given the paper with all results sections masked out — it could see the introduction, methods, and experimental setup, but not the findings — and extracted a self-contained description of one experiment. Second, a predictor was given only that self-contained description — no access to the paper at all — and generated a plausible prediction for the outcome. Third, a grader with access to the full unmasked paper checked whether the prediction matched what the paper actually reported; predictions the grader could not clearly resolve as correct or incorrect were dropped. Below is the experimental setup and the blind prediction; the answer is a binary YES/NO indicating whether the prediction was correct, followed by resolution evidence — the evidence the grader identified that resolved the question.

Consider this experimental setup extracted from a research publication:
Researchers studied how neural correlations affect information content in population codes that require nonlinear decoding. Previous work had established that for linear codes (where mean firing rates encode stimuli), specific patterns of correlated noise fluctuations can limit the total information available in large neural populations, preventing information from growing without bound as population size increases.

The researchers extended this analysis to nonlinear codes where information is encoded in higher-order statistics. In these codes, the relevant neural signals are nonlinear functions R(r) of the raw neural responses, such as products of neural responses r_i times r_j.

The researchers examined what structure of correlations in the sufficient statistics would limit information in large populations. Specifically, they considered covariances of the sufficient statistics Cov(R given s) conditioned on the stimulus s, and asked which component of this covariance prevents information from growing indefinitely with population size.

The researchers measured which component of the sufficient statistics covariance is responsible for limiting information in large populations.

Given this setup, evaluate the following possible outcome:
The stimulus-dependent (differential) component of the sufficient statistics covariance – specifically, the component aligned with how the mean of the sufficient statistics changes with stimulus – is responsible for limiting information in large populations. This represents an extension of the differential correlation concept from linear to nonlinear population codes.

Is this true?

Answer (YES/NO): YES